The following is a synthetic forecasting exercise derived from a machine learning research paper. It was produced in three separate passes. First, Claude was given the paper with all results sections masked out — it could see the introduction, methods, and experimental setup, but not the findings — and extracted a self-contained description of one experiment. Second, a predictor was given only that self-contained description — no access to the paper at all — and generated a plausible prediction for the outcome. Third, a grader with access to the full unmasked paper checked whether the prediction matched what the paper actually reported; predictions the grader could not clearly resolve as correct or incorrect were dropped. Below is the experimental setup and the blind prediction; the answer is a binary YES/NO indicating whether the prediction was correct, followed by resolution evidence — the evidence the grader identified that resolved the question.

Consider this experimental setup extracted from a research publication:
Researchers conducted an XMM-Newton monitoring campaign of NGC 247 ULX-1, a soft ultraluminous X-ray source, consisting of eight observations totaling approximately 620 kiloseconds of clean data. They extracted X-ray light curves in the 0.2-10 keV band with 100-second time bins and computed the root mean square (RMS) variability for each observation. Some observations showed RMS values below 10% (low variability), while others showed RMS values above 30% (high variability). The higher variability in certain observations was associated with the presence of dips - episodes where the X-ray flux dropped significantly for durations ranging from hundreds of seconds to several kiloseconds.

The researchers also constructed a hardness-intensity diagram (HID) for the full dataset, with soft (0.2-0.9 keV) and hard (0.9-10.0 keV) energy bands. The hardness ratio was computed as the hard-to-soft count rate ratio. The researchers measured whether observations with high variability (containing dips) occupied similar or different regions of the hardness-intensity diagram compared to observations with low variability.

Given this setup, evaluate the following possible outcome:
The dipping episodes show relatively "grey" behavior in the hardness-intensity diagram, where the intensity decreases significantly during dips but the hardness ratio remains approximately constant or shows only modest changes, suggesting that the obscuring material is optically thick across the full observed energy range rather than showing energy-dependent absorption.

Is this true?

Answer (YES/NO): NO